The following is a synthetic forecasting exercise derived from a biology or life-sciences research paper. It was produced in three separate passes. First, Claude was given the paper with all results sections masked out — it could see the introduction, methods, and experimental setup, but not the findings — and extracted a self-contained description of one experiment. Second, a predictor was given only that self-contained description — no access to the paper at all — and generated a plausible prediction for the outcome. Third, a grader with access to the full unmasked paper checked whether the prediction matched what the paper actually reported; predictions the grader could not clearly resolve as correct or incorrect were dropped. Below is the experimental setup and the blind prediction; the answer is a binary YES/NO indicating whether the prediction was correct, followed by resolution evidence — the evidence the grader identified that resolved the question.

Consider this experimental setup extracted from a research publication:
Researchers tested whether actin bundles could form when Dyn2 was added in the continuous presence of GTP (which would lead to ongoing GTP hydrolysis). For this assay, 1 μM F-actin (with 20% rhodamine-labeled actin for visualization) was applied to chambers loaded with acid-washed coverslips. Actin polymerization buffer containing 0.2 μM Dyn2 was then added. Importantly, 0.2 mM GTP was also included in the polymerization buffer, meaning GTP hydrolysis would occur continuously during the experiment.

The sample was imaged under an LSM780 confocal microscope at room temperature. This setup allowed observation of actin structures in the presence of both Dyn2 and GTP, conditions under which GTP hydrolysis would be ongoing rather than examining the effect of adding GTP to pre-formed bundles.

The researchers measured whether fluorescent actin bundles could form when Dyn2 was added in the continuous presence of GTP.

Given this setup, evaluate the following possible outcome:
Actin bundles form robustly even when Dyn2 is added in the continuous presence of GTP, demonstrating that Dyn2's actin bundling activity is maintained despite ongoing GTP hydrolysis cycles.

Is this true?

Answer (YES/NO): NO